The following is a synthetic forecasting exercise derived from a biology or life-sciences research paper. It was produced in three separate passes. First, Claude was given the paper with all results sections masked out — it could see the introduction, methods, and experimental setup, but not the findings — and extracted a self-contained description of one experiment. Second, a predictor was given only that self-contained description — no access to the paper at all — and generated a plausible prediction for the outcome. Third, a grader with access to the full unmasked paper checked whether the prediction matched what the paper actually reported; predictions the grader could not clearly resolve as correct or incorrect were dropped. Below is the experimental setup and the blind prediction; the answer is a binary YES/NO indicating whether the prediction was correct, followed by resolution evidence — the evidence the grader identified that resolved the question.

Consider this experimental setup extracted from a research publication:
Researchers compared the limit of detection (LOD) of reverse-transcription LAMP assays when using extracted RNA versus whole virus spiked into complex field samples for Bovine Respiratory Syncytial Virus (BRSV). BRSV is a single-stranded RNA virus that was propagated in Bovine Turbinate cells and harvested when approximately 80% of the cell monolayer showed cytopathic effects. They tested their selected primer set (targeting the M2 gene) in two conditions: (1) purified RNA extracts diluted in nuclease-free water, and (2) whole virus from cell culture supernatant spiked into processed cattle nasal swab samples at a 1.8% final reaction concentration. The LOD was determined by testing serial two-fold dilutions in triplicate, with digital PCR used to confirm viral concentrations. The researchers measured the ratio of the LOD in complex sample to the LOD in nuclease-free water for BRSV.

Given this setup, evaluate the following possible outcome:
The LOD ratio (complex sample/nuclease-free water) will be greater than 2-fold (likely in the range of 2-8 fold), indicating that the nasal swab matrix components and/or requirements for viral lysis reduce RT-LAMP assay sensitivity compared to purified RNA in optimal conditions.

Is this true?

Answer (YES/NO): NO